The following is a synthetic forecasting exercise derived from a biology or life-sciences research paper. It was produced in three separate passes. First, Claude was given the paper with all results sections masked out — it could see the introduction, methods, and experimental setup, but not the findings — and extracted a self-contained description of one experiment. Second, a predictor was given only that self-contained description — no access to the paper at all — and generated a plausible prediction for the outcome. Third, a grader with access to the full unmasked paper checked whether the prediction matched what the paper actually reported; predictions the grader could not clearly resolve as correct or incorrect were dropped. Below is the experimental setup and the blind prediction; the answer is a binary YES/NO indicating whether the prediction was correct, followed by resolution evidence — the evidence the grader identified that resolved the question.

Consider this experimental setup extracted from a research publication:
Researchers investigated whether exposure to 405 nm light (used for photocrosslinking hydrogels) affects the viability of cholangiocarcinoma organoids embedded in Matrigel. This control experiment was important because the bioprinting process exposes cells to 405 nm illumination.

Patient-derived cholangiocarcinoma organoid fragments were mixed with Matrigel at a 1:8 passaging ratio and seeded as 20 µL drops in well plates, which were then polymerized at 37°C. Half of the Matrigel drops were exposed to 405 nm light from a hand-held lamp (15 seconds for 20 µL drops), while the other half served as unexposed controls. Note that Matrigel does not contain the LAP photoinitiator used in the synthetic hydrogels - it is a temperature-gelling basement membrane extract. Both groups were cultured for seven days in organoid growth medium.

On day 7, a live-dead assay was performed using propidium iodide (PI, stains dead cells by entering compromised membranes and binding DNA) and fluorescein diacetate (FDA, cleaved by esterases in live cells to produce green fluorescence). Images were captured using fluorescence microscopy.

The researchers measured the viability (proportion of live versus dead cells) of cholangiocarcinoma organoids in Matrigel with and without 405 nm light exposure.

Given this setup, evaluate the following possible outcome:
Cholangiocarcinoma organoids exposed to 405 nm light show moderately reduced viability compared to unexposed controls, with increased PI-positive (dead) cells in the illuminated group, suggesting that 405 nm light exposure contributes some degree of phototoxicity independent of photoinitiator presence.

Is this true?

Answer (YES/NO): NO